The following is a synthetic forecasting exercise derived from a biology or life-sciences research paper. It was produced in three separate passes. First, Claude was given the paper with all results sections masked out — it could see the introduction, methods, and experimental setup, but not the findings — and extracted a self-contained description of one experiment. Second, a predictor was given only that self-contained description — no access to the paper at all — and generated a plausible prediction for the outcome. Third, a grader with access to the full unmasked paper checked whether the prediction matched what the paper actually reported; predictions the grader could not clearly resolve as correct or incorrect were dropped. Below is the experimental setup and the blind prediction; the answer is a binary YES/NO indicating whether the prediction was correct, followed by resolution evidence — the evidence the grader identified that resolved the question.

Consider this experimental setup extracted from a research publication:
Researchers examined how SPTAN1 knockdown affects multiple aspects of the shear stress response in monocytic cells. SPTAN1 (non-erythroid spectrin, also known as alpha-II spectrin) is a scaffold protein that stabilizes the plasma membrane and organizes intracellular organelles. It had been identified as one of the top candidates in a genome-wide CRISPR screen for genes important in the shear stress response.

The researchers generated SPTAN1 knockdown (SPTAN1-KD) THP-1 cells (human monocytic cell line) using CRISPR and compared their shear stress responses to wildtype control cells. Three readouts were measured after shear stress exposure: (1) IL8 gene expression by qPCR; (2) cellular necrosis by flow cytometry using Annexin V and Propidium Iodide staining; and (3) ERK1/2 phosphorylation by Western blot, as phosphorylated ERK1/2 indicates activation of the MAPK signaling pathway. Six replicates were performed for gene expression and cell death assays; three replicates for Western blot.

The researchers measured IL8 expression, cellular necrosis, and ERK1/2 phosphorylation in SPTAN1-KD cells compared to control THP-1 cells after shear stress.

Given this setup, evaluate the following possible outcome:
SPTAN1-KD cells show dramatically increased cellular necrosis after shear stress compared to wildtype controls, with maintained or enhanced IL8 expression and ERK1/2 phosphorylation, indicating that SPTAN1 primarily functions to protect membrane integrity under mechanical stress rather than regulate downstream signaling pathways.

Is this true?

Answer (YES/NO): NO